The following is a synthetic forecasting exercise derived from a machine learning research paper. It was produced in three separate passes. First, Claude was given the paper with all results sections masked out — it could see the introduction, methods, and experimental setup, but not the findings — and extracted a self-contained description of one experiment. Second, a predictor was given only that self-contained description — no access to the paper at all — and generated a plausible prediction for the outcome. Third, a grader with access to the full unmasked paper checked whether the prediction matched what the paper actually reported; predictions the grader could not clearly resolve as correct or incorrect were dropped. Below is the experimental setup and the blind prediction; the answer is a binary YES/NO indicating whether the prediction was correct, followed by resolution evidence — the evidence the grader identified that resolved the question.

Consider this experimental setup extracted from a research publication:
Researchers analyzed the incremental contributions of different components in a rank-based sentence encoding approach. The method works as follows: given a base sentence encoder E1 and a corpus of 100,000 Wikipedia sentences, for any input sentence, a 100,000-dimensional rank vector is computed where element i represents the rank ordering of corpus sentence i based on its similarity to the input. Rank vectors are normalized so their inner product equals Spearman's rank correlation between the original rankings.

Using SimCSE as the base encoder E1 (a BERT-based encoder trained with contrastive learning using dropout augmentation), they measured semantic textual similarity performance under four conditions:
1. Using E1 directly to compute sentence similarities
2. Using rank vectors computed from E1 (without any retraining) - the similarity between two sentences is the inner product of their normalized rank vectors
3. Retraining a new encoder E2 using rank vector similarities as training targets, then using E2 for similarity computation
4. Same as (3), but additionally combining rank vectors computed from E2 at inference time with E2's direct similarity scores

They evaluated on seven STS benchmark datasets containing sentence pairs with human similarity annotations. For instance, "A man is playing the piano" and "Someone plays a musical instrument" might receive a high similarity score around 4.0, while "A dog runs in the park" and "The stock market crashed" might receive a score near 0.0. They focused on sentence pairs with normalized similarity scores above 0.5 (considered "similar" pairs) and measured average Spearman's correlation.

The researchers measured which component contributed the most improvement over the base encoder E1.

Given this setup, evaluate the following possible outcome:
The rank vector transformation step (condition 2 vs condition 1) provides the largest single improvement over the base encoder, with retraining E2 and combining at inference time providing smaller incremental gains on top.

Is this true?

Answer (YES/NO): YES